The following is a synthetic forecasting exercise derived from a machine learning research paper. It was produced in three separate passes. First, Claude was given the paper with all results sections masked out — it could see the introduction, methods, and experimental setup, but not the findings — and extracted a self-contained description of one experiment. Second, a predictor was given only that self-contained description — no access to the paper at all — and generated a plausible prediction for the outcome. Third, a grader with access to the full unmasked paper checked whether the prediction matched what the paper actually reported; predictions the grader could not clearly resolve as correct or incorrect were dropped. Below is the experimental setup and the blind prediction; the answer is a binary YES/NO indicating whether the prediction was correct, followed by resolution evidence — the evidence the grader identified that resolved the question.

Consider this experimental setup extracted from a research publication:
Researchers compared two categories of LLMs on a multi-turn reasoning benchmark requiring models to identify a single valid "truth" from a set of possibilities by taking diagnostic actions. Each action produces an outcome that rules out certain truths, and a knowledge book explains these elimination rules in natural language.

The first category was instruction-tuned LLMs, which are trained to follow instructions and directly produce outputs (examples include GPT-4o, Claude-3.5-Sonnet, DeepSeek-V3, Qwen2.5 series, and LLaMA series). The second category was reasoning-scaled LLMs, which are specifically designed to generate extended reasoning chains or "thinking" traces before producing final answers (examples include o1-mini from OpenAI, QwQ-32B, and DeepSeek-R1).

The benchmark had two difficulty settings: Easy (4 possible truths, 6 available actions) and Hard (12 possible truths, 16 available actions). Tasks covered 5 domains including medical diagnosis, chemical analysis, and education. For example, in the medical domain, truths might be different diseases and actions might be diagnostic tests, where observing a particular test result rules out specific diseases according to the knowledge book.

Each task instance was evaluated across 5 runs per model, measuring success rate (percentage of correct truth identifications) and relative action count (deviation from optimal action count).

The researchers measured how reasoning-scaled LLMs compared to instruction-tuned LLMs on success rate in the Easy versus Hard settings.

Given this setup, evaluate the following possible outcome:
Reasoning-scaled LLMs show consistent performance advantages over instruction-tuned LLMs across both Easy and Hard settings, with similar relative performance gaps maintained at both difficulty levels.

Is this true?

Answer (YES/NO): NO